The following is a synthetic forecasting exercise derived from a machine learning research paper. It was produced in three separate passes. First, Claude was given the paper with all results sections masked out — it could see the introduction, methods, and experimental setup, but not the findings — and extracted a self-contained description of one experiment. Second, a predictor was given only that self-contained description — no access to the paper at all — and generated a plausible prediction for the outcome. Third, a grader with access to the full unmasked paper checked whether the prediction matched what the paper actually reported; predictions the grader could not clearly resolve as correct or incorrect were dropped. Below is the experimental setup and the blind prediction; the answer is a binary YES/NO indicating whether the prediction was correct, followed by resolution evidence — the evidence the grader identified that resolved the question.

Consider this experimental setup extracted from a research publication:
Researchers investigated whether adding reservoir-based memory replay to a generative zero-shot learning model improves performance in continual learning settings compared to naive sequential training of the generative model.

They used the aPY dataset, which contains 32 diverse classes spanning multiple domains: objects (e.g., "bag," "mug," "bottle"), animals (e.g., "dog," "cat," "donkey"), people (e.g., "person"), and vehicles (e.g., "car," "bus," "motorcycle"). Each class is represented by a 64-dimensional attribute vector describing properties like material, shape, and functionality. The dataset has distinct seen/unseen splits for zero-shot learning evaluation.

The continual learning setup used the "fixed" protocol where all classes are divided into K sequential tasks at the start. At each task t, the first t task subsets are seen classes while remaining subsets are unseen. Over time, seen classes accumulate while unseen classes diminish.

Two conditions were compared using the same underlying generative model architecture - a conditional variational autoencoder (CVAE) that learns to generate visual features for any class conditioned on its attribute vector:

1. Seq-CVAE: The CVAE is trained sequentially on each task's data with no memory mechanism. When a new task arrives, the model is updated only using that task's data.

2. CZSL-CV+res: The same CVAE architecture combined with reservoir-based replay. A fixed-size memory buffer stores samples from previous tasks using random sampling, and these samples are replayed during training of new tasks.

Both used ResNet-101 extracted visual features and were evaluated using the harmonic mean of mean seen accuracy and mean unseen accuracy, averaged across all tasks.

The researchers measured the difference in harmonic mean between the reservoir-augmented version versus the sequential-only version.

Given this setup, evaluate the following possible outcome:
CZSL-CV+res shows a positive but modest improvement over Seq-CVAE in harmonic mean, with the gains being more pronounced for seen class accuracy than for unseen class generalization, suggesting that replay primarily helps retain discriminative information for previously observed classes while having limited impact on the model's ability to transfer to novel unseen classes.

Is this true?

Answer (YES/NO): YES